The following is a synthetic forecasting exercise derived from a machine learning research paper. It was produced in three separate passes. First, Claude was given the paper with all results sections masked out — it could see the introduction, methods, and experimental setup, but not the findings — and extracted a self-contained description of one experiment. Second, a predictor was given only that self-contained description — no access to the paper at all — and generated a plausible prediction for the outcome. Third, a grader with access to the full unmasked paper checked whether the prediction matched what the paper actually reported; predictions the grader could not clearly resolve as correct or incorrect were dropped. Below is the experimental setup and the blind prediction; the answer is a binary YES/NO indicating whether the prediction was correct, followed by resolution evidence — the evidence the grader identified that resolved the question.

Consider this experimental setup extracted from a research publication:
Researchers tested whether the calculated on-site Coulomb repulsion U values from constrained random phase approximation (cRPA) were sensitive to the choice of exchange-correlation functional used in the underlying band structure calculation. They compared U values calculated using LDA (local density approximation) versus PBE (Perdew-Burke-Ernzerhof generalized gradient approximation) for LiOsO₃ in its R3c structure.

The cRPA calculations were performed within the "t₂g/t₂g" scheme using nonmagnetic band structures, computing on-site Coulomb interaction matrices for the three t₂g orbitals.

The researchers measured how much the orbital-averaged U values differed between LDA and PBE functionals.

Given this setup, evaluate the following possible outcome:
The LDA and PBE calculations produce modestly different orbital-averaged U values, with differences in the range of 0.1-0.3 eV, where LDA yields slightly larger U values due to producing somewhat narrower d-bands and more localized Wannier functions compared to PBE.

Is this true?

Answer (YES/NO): NO